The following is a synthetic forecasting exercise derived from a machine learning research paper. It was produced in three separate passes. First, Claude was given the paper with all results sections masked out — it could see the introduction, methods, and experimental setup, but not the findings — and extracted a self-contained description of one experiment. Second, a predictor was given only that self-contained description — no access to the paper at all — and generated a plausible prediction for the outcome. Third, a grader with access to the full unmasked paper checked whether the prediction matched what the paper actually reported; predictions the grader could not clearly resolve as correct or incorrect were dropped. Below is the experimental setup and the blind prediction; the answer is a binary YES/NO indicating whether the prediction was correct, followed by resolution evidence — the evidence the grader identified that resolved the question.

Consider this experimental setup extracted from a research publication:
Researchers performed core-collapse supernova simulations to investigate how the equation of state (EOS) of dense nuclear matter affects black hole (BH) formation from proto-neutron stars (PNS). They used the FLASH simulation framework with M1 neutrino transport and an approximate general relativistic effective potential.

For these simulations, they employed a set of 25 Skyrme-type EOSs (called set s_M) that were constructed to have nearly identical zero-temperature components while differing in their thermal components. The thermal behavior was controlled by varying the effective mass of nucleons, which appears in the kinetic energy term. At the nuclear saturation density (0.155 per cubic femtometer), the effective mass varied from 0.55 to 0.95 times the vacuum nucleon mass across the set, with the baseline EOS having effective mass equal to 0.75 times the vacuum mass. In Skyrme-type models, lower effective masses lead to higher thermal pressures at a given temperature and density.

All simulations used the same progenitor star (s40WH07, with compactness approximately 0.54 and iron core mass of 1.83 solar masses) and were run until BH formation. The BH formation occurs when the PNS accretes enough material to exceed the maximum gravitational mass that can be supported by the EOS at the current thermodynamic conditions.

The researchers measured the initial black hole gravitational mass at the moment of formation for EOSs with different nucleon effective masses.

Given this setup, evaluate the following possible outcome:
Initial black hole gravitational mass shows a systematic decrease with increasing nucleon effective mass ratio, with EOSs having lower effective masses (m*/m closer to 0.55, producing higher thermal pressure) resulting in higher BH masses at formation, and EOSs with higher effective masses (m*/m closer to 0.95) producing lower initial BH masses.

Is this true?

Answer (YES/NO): YES